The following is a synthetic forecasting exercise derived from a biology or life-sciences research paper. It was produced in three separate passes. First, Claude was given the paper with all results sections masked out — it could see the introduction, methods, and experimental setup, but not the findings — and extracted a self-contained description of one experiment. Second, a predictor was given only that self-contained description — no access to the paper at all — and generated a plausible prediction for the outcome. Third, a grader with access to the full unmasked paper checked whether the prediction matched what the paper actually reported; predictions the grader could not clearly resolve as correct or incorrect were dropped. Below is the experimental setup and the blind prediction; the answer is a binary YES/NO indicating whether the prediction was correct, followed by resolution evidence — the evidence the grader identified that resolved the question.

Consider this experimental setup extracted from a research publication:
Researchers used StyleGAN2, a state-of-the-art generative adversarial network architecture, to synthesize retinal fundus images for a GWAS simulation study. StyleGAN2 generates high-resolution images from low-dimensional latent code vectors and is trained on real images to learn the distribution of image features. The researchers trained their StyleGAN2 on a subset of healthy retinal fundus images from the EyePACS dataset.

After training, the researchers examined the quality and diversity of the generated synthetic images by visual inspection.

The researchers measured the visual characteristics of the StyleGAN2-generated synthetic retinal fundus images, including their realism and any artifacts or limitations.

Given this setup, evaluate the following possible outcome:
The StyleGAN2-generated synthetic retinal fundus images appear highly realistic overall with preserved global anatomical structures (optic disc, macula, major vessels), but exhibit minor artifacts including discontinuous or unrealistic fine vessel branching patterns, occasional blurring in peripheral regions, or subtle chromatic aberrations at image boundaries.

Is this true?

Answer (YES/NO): NO